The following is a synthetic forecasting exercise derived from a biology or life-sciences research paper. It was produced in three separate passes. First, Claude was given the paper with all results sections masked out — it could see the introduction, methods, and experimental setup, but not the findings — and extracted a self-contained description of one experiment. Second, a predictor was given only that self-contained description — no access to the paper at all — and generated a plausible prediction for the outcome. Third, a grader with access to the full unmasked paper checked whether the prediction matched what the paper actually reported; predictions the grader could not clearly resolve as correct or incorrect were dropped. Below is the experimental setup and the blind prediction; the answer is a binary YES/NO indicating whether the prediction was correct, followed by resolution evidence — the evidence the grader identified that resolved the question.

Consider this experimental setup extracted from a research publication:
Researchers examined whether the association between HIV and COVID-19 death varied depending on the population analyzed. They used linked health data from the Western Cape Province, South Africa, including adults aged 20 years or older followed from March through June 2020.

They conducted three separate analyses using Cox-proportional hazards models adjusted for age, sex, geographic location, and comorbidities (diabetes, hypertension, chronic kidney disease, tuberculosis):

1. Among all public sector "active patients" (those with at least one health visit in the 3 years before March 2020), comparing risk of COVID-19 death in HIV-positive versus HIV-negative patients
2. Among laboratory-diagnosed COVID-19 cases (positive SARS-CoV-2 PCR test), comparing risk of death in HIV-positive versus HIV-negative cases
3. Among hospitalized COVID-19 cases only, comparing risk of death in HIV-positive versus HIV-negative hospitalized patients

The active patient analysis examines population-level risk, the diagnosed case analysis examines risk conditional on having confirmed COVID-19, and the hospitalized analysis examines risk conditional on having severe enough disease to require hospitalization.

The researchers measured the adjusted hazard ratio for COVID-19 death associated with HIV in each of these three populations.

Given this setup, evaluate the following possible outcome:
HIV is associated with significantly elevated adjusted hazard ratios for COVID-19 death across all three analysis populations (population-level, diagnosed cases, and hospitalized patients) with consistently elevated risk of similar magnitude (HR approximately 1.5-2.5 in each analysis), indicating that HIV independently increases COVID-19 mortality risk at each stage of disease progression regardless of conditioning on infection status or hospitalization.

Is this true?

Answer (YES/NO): NO